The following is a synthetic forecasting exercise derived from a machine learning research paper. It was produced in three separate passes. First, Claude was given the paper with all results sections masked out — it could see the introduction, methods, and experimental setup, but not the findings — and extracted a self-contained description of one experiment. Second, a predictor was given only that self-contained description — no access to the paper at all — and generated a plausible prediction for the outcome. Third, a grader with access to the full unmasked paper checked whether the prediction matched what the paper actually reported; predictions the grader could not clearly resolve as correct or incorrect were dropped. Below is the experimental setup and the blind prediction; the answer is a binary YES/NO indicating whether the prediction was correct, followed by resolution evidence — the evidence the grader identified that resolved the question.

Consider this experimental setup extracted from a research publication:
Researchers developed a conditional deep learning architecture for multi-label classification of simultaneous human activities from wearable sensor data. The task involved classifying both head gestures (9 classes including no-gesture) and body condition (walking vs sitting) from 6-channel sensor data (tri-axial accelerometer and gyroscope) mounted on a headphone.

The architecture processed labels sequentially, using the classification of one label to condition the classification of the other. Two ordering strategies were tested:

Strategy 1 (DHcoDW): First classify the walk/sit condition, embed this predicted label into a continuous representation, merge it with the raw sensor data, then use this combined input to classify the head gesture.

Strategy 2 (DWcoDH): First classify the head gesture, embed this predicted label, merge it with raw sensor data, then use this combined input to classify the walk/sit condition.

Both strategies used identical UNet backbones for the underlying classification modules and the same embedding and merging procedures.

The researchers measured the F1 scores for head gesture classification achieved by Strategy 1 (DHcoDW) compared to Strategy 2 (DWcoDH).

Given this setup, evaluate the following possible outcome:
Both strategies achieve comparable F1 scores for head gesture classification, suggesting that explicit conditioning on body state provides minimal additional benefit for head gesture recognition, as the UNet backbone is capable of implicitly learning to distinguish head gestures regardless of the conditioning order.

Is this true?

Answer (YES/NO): NO